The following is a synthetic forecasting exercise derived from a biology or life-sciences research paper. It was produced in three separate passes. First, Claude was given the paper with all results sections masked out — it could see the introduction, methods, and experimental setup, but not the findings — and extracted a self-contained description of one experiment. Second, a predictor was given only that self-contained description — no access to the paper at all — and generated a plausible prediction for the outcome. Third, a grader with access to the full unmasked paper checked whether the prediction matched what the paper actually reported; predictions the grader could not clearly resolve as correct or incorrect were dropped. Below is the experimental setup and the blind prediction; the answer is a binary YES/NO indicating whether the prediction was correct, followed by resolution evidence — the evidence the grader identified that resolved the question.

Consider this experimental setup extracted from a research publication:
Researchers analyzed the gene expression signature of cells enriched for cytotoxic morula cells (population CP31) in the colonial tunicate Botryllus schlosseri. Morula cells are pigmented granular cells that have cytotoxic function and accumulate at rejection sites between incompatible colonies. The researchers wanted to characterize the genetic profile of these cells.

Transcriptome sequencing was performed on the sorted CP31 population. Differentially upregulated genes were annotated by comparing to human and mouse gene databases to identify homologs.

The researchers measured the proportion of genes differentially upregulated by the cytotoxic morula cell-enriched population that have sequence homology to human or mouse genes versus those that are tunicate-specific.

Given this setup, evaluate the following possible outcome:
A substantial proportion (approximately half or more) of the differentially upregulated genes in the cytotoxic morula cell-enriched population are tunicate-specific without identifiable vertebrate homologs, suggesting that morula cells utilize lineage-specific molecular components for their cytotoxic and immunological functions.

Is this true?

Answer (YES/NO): YES